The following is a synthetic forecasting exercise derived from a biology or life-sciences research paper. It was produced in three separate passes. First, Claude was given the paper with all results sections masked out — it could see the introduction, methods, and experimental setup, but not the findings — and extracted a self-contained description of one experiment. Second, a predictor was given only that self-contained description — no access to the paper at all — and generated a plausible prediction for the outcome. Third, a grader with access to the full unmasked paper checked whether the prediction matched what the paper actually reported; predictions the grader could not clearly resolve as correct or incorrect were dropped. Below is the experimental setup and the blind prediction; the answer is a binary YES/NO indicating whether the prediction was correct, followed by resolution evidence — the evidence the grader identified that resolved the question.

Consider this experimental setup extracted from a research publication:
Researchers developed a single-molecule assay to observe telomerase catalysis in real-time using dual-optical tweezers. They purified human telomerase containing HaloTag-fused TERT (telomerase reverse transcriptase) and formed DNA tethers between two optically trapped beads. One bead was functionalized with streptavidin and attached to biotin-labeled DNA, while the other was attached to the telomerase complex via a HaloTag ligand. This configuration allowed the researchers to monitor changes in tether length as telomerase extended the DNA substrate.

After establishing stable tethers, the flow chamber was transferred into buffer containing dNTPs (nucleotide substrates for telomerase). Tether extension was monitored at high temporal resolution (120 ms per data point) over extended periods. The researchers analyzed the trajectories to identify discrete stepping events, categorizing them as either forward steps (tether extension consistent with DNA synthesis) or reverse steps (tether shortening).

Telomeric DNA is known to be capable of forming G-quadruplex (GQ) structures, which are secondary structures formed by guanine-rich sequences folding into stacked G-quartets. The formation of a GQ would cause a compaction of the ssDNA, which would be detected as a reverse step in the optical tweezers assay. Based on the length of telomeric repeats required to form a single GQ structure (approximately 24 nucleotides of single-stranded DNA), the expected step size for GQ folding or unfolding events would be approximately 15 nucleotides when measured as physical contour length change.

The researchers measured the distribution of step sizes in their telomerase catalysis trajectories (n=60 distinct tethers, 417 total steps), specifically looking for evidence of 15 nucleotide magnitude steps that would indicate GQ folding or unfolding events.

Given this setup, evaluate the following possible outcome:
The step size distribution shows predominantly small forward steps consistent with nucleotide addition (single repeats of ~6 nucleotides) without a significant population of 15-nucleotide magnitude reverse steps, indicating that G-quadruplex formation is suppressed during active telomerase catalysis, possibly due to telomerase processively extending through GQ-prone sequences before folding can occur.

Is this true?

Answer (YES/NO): NO